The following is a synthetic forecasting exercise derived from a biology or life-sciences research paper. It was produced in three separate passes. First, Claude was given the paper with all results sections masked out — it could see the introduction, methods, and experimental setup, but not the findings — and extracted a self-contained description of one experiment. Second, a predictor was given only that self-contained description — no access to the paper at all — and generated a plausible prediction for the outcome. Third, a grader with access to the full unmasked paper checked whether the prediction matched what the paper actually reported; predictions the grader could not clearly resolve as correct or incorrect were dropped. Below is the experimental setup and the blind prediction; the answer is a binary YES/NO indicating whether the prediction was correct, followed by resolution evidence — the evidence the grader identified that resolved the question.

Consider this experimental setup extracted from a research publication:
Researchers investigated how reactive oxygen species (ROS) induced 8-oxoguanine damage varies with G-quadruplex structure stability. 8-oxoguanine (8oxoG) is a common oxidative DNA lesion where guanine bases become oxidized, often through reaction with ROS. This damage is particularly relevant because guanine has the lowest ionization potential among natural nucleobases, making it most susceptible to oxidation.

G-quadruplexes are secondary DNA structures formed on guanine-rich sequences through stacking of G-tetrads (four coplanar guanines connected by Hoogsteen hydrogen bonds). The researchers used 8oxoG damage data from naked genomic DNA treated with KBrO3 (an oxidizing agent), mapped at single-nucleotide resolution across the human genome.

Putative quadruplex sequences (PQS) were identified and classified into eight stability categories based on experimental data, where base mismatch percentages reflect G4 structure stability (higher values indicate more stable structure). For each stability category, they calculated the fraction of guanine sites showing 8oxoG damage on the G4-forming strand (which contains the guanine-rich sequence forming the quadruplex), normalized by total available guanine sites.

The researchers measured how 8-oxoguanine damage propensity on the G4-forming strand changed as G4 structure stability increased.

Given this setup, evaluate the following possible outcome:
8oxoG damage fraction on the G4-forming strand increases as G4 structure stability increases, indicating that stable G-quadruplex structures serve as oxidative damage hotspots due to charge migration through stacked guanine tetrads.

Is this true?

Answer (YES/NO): NO